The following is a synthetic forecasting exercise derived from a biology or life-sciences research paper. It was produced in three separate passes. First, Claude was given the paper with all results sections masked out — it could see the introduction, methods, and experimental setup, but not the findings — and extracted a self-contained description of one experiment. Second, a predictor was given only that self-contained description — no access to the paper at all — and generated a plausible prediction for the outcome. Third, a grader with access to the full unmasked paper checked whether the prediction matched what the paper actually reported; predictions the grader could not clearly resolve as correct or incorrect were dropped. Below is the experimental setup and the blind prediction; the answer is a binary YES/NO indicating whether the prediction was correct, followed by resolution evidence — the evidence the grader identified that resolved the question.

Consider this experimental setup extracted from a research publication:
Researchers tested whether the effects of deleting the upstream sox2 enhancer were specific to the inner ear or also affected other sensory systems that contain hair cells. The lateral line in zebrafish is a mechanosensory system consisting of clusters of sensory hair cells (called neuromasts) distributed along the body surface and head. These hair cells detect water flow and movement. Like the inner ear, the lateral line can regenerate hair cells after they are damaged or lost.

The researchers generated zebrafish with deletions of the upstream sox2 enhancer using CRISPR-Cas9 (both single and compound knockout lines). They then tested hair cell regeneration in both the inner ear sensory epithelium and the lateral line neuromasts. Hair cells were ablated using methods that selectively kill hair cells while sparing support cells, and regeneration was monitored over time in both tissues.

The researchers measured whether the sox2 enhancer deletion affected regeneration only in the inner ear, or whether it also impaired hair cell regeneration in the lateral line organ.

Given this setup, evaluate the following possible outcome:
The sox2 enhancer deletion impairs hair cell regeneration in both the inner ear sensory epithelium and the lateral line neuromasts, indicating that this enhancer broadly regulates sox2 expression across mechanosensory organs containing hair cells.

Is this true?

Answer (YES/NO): YES